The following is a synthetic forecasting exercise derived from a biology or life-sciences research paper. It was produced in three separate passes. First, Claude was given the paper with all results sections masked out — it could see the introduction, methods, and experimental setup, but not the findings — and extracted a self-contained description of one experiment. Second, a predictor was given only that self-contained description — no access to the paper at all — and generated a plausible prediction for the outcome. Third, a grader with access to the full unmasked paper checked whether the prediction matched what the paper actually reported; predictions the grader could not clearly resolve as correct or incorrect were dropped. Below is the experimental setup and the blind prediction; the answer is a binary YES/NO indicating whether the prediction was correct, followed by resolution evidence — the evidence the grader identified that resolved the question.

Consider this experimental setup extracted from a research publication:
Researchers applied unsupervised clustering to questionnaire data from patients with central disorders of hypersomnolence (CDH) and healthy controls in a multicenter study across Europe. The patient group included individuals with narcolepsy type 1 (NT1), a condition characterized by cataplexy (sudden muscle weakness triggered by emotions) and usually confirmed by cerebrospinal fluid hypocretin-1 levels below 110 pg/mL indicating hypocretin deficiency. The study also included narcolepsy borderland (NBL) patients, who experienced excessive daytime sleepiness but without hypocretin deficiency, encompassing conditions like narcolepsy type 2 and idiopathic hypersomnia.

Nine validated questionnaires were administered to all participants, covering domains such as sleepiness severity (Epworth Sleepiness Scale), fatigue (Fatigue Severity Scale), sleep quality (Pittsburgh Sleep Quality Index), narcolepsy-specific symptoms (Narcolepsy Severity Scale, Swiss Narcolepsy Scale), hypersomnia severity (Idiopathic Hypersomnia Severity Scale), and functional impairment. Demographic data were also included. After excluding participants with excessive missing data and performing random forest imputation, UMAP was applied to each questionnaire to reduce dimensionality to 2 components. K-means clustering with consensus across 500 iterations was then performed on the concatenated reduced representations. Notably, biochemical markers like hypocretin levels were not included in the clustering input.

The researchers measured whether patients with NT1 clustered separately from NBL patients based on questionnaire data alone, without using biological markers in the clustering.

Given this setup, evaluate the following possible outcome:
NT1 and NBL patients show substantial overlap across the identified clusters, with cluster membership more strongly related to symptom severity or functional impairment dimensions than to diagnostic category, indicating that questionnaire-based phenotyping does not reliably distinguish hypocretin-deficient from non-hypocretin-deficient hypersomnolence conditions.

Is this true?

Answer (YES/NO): NO